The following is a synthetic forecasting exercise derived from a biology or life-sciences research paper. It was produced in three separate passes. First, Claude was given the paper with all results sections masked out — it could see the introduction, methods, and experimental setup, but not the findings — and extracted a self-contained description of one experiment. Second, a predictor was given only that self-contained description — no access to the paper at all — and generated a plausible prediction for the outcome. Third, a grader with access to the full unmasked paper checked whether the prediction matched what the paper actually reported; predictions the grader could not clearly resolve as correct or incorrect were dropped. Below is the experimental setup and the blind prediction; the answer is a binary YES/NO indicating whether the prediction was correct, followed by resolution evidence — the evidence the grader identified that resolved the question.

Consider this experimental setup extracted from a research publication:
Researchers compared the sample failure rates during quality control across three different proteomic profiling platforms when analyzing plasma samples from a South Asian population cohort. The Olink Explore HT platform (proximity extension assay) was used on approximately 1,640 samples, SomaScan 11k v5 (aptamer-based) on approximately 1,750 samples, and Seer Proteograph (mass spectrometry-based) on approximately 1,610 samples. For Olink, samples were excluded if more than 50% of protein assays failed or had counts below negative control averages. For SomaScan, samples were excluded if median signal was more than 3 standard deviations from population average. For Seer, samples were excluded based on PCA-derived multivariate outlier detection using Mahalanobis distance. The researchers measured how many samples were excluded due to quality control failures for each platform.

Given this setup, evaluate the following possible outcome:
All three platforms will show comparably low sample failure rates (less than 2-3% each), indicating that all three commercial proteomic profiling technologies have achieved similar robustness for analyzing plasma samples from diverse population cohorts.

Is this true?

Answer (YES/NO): NO